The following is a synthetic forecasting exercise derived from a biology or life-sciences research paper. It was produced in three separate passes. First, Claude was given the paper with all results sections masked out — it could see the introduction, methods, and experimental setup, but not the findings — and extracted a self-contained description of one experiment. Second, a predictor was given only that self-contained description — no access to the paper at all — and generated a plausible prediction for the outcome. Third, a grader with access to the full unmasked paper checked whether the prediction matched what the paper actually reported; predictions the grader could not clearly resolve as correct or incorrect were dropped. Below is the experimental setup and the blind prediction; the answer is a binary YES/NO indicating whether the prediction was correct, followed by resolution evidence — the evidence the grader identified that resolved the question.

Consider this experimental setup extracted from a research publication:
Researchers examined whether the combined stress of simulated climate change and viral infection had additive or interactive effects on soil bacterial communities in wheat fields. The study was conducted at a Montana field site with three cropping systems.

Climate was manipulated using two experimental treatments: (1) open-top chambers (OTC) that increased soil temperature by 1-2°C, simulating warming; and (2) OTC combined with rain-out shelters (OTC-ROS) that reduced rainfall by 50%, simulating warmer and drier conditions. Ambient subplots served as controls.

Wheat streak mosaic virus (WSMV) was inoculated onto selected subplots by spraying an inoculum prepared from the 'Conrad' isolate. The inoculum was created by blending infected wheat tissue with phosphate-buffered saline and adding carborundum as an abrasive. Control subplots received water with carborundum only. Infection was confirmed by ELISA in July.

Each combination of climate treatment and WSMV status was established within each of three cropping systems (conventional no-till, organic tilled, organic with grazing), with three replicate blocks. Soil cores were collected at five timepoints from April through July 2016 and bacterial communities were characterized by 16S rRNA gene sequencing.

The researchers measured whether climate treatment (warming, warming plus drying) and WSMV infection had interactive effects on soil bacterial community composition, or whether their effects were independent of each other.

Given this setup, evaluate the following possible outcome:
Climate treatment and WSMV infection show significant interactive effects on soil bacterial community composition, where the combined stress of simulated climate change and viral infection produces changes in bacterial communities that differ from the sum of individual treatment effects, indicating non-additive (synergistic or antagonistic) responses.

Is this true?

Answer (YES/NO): YES